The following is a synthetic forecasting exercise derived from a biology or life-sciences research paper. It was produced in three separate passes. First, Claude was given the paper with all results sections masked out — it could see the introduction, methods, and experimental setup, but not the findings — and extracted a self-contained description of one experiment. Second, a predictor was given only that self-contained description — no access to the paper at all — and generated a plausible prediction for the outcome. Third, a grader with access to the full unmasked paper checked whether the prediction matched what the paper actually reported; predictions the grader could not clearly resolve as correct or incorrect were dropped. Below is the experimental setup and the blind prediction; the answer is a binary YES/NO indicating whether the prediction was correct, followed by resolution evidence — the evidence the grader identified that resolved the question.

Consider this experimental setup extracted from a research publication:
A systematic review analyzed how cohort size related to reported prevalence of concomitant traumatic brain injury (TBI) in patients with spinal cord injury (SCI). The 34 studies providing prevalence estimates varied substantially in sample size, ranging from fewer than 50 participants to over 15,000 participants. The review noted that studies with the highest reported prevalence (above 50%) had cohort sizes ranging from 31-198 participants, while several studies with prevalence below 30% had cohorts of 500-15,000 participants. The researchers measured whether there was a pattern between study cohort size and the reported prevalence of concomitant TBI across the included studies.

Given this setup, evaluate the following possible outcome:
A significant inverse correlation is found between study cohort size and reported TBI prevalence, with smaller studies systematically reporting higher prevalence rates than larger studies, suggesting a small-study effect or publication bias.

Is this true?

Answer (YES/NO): NO